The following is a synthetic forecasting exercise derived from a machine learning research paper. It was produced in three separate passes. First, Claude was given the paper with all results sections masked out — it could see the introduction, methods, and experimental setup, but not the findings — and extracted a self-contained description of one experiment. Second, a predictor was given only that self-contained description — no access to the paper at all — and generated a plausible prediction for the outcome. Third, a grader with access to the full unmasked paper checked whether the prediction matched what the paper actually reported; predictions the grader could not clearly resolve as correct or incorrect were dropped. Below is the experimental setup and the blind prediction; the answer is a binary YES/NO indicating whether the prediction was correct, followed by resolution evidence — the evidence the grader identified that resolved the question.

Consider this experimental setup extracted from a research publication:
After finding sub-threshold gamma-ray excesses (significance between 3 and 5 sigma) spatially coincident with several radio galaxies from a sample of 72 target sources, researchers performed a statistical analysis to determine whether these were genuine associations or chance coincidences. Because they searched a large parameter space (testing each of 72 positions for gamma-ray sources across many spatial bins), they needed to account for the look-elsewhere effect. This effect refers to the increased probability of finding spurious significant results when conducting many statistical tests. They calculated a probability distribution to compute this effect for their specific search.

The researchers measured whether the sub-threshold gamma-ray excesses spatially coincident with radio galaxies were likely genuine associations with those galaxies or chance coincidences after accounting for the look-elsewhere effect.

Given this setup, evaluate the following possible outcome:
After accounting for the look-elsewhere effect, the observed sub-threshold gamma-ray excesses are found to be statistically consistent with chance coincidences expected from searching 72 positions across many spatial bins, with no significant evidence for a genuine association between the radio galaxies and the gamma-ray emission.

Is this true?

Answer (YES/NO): YES